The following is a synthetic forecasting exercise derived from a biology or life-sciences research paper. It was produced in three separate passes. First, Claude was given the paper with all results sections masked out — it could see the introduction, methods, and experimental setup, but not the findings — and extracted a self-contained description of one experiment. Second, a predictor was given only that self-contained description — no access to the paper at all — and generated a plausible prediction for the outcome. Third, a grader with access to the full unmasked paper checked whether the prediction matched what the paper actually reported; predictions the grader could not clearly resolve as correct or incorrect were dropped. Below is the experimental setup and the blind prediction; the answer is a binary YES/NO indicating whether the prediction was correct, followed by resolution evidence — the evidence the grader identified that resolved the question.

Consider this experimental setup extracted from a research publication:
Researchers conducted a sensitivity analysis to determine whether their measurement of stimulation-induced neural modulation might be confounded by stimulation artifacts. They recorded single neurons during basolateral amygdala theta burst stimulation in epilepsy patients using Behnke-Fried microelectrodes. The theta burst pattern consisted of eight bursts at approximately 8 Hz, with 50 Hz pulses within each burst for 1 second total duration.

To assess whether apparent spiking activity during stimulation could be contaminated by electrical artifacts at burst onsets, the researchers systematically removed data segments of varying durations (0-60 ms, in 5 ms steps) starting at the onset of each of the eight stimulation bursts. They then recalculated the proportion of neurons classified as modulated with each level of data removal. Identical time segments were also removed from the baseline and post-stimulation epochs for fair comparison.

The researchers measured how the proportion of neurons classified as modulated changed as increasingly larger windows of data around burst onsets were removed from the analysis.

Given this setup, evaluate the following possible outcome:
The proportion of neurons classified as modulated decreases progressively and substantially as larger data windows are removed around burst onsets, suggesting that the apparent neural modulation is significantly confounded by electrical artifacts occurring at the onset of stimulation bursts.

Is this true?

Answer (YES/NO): NO